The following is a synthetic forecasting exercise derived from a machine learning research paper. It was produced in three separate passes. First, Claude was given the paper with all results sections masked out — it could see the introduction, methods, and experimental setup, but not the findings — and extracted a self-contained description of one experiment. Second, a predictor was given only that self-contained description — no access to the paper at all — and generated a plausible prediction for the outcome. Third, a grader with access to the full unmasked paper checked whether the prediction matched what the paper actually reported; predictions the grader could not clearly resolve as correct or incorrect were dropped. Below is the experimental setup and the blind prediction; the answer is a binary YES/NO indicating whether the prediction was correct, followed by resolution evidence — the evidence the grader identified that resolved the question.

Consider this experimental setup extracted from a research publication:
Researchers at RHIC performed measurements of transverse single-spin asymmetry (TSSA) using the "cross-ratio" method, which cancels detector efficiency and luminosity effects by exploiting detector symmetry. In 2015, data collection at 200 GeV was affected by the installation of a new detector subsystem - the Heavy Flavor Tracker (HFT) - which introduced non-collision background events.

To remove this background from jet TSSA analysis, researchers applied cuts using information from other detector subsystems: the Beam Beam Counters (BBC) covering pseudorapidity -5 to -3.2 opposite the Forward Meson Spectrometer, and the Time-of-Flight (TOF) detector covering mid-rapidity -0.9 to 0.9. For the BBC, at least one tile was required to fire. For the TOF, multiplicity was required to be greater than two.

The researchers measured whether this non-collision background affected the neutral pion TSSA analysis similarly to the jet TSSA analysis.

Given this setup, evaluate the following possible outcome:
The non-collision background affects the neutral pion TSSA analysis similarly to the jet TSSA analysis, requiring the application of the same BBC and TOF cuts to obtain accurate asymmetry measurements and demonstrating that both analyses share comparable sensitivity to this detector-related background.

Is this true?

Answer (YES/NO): NO